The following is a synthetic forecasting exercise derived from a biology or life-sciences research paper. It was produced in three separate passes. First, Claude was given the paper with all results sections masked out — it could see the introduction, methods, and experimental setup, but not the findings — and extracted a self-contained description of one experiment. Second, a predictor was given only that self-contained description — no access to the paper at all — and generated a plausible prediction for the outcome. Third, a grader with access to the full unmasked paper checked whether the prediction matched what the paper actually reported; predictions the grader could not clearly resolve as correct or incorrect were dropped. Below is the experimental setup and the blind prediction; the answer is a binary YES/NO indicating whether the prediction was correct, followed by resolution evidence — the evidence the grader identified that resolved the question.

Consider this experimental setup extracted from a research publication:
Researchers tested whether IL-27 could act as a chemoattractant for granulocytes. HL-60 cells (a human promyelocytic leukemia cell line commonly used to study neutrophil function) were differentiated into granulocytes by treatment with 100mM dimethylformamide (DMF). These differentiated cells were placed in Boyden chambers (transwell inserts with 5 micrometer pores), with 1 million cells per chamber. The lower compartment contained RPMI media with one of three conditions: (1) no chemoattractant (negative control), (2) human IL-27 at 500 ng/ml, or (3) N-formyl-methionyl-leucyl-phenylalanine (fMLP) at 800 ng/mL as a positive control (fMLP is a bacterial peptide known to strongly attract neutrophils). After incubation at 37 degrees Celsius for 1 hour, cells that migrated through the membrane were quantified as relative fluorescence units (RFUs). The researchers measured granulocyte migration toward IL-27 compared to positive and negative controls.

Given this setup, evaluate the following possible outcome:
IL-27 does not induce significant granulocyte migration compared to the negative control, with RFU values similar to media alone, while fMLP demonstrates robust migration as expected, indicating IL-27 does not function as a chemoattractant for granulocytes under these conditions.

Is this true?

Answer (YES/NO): YES